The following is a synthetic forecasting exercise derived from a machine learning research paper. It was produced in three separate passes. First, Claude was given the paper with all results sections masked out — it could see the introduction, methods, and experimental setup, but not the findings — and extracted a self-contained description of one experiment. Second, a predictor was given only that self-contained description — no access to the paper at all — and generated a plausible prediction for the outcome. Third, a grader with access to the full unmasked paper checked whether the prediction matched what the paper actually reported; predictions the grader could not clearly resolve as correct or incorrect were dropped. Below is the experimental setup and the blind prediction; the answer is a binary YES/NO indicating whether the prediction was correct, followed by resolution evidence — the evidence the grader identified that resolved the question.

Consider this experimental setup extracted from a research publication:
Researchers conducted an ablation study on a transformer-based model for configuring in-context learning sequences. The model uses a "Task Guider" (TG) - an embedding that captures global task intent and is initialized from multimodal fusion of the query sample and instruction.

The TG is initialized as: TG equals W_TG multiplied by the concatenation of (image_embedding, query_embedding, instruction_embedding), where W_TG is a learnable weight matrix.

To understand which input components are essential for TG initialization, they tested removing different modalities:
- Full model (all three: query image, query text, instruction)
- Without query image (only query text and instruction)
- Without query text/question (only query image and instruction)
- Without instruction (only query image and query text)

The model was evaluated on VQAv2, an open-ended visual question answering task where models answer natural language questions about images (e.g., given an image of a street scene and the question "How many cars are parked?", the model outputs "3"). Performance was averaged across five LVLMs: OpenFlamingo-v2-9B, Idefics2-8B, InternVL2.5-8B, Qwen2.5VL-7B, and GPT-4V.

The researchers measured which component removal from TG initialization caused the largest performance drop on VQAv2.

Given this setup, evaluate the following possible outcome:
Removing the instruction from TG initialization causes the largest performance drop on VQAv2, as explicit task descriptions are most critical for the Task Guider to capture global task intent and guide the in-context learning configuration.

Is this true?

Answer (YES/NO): NO